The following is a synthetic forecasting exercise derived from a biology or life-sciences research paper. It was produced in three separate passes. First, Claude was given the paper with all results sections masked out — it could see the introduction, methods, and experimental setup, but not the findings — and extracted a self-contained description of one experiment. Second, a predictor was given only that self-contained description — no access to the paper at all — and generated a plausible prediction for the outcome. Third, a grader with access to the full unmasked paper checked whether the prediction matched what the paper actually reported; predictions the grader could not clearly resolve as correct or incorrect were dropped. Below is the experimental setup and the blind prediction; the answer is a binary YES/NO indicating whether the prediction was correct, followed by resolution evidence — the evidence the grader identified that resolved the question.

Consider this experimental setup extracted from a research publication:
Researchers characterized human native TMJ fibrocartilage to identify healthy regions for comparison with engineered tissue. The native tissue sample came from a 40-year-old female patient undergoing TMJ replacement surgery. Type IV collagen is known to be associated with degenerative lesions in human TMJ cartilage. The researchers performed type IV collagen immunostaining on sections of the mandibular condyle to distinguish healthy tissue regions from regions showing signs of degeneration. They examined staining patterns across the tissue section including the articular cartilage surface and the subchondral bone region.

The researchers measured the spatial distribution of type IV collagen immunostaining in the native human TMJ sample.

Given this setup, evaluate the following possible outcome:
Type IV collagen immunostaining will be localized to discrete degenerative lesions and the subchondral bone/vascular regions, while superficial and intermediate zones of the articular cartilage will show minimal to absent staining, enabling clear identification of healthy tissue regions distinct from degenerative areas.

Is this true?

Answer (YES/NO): YES